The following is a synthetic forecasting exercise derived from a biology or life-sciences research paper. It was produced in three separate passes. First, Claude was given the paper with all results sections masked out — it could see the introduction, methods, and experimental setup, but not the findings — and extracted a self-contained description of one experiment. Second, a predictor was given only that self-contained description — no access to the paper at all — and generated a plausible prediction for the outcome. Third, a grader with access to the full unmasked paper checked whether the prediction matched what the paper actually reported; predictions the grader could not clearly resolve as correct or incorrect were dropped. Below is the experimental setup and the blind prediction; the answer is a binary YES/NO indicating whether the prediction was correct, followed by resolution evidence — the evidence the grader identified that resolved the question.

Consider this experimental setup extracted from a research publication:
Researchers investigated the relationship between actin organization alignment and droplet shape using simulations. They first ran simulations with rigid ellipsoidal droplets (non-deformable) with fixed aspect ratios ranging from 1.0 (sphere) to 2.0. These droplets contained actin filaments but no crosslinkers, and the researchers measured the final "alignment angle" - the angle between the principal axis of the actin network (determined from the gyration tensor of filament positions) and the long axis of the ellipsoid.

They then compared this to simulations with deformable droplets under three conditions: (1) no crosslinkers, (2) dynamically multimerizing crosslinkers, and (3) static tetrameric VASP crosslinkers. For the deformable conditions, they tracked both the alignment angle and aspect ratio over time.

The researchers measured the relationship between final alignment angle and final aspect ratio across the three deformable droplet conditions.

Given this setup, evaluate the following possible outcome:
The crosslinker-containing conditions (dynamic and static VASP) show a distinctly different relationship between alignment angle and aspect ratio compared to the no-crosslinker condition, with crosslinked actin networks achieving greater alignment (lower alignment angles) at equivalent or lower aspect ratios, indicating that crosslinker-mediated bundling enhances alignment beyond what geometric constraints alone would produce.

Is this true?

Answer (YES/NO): NO